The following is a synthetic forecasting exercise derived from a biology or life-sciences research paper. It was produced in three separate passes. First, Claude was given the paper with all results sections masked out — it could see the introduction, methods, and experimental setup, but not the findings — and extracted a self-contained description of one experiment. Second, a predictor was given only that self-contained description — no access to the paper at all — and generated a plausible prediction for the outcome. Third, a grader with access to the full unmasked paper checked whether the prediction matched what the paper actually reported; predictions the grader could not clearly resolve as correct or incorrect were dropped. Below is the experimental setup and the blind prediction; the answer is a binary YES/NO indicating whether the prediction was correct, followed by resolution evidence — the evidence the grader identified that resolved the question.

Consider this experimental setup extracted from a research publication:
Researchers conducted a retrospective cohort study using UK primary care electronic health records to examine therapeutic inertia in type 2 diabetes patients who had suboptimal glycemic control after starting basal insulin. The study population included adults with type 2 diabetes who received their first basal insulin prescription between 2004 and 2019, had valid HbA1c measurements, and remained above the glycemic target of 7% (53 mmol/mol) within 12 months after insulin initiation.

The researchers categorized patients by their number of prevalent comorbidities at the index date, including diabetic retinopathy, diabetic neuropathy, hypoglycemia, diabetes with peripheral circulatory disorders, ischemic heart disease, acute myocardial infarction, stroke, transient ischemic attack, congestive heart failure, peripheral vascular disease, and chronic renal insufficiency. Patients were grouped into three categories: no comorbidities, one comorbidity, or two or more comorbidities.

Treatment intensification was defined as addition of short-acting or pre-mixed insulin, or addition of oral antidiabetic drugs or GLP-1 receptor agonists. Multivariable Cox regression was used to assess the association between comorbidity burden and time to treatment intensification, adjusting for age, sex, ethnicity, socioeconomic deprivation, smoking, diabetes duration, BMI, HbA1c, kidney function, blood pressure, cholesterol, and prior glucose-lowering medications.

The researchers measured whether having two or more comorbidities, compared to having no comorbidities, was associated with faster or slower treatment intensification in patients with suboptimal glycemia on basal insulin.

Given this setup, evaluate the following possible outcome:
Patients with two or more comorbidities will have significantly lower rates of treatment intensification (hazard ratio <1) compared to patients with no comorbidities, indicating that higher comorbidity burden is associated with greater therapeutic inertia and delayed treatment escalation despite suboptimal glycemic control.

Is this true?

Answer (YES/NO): YES